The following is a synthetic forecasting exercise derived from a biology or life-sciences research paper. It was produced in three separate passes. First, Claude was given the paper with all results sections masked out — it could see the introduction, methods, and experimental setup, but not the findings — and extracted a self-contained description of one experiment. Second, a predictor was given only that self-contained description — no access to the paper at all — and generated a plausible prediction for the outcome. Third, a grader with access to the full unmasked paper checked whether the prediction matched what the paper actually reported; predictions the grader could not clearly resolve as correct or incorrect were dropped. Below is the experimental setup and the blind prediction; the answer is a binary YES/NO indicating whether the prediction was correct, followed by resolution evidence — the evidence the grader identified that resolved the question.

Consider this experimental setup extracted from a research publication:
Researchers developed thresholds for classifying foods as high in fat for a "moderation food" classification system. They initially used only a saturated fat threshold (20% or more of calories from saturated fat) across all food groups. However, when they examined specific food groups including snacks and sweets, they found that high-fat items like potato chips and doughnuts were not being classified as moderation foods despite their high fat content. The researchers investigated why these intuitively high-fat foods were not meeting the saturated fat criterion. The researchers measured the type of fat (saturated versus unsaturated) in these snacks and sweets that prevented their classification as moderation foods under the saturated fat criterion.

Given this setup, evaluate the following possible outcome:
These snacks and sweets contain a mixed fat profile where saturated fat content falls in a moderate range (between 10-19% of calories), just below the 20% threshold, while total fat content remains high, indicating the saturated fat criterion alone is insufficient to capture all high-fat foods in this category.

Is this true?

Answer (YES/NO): NO